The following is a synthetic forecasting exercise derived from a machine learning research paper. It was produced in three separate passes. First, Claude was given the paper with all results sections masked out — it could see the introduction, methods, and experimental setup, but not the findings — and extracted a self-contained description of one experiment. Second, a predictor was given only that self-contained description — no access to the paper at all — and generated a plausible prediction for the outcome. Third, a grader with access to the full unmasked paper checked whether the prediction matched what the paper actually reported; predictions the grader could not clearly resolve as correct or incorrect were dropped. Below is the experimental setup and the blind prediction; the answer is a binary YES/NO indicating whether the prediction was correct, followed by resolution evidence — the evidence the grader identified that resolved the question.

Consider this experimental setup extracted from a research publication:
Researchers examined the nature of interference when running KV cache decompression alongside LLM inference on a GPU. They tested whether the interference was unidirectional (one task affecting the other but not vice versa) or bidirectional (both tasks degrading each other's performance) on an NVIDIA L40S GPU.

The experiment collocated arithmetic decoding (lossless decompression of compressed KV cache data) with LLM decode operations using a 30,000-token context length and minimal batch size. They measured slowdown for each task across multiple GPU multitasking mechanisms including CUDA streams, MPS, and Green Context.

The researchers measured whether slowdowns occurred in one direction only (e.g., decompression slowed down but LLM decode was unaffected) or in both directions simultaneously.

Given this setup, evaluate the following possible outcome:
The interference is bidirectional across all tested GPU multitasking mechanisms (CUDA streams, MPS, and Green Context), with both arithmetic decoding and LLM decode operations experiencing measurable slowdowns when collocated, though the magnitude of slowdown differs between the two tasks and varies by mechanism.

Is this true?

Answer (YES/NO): YES